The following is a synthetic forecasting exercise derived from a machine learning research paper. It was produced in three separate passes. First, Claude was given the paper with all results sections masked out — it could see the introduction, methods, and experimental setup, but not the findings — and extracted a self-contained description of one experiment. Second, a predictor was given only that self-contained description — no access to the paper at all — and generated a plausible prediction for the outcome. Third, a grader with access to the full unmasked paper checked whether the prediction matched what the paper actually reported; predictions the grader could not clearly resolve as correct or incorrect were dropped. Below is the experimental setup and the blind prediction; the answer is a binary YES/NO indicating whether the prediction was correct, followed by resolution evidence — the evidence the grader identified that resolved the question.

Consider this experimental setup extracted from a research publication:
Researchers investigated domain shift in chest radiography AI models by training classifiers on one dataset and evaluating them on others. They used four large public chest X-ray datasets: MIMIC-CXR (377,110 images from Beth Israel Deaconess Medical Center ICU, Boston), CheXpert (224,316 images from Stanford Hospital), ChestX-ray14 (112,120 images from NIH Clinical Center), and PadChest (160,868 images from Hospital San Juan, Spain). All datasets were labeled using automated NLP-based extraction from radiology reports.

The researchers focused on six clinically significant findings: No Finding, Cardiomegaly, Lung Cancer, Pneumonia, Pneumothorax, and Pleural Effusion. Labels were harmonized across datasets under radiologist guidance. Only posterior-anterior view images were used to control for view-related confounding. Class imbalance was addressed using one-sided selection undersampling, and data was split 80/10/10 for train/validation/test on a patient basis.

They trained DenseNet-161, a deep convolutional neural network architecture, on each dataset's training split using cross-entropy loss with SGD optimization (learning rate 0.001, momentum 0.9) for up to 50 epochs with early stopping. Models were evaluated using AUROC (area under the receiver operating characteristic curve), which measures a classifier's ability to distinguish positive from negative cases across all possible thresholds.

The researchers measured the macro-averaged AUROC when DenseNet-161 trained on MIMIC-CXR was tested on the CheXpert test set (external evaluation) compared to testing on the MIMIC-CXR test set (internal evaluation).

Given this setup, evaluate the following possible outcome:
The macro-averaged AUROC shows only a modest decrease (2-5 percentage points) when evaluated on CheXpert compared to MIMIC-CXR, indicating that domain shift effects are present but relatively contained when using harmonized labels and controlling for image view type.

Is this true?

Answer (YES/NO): NO